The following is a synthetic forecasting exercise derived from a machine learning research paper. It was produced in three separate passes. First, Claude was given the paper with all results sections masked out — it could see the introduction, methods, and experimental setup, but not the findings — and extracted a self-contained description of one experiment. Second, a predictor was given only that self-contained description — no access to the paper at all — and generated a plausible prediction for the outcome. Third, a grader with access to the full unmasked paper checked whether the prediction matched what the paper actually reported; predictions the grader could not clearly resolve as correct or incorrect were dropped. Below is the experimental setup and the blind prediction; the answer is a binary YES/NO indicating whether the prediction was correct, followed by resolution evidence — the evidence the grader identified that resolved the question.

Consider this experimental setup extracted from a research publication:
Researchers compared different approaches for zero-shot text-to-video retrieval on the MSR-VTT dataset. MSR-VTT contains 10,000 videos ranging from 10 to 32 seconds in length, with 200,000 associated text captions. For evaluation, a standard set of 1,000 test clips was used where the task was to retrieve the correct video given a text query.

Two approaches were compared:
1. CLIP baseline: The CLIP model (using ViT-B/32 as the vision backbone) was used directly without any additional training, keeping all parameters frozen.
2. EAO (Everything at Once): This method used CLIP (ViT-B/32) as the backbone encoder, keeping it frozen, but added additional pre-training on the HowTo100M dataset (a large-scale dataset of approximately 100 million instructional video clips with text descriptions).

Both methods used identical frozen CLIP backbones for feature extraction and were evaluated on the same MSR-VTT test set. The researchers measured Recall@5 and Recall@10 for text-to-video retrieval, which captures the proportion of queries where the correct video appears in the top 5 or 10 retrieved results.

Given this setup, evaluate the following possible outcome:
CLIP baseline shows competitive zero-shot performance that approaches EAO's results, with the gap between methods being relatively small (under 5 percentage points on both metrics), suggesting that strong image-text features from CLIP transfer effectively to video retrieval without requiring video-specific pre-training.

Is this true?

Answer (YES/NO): NO